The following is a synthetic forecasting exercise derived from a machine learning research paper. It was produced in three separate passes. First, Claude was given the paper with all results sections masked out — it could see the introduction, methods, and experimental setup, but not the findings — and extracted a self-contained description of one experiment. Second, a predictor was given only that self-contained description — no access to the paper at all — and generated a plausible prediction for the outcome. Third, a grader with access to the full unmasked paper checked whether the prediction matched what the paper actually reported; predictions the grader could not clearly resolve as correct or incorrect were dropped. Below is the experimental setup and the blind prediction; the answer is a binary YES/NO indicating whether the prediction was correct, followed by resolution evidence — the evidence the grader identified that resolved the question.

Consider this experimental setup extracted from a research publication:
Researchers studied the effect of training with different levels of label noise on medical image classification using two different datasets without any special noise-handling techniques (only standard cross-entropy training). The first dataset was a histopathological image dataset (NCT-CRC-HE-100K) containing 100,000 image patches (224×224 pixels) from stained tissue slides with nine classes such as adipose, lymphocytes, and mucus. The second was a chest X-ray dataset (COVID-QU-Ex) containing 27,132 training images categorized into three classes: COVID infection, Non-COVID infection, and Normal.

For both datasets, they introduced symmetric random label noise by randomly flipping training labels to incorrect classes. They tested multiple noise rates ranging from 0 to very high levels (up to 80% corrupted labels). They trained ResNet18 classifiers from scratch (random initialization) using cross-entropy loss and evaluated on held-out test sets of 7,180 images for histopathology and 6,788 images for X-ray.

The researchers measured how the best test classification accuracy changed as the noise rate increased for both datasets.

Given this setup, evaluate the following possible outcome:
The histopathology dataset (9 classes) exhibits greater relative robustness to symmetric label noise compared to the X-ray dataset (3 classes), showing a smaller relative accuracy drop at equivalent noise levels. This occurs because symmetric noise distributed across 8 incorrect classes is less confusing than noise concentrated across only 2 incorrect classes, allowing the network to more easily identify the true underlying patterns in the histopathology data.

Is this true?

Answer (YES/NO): YES